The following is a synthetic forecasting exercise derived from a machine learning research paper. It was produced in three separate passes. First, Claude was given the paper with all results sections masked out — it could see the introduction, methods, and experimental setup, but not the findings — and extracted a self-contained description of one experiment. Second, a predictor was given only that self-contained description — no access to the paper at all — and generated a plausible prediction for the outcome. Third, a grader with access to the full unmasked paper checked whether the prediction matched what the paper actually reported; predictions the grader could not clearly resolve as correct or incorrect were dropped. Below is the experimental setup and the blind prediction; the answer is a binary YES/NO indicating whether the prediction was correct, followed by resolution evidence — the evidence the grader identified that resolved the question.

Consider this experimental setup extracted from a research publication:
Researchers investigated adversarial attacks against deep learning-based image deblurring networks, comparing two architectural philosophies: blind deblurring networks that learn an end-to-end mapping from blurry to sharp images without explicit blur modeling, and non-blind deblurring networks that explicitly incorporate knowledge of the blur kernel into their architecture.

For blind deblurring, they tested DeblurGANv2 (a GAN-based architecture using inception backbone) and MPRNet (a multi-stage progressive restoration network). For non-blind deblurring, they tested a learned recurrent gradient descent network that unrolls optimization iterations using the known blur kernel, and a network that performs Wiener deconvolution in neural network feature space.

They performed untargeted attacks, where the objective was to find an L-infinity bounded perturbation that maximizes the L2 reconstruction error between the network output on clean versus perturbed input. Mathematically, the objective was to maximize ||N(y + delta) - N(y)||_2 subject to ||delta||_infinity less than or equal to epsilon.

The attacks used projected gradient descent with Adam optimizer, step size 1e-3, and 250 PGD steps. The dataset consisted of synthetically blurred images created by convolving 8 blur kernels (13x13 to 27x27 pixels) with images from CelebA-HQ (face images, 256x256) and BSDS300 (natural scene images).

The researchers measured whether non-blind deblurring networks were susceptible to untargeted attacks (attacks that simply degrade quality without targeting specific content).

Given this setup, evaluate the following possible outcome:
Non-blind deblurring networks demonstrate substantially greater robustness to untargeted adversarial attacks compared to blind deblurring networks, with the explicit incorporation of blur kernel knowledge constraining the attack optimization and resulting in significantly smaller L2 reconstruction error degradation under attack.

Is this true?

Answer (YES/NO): NO